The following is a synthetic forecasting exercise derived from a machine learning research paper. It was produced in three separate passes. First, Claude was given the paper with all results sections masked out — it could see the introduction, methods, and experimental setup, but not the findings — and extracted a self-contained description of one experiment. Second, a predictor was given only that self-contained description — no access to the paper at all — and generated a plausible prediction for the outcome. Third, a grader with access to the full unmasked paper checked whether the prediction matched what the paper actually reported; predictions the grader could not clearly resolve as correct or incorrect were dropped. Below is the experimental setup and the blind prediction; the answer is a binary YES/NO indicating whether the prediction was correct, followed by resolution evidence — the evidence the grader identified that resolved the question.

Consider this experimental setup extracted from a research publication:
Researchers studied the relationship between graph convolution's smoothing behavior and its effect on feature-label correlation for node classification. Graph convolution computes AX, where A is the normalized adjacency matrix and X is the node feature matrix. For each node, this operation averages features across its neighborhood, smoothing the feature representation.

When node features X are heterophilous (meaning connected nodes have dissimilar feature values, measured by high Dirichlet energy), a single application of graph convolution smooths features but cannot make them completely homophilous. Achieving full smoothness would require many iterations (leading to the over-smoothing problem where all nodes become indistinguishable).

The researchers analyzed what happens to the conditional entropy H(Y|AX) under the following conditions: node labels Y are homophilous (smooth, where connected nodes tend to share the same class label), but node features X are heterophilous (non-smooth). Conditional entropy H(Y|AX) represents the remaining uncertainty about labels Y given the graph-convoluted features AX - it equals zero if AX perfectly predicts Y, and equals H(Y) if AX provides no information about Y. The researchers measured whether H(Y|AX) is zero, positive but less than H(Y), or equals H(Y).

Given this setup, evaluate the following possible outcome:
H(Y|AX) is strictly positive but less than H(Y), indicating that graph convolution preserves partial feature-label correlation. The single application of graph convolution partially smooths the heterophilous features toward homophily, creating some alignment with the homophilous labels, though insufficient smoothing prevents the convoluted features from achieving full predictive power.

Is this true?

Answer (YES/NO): YES